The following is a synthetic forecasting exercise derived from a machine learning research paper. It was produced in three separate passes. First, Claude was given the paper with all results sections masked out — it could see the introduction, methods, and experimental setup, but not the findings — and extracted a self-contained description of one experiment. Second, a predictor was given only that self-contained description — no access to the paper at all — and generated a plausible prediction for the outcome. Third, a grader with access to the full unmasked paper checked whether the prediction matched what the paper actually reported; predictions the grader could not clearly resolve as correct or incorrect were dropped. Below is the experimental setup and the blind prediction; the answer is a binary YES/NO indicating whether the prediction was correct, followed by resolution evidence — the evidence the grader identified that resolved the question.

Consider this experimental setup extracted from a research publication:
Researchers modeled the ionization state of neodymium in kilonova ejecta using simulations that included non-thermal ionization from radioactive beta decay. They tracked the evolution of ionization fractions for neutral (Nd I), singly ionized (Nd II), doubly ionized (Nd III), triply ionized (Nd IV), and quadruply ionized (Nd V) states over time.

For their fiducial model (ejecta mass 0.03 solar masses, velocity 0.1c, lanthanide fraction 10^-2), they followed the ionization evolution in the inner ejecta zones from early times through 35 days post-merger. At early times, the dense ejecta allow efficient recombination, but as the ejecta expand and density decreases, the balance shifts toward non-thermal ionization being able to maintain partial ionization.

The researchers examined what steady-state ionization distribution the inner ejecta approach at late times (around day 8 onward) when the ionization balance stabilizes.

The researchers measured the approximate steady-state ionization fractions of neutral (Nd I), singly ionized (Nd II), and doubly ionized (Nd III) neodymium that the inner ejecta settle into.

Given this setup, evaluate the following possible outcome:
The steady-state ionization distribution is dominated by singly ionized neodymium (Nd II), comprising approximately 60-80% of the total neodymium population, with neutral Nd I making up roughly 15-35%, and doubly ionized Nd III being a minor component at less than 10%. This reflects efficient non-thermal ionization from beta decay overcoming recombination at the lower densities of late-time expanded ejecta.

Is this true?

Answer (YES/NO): NO